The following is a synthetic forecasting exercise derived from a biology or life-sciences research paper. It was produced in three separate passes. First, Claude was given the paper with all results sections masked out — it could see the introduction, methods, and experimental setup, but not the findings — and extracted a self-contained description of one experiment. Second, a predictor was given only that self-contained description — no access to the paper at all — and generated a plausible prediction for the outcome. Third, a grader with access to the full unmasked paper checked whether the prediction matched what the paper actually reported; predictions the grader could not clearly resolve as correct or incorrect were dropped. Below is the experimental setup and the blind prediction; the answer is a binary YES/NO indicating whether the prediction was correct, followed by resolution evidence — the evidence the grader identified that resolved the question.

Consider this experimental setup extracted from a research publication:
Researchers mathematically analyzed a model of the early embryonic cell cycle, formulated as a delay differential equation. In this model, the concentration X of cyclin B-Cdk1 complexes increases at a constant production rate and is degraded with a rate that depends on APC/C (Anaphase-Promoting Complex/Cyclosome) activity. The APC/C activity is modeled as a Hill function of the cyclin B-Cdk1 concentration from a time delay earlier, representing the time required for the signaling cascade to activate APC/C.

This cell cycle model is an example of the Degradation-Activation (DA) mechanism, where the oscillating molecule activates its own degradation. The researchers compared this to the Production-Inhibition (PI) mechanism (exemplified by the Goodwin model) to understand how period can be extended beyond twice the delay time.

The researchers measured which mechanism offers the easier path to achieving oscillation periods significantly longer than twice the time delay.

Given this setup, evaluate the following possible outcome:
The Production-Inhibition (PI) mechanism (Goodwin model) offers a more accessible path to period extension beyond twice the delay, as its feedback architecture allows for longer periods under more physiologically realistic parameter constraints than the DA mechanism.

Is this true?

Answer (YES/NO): NO